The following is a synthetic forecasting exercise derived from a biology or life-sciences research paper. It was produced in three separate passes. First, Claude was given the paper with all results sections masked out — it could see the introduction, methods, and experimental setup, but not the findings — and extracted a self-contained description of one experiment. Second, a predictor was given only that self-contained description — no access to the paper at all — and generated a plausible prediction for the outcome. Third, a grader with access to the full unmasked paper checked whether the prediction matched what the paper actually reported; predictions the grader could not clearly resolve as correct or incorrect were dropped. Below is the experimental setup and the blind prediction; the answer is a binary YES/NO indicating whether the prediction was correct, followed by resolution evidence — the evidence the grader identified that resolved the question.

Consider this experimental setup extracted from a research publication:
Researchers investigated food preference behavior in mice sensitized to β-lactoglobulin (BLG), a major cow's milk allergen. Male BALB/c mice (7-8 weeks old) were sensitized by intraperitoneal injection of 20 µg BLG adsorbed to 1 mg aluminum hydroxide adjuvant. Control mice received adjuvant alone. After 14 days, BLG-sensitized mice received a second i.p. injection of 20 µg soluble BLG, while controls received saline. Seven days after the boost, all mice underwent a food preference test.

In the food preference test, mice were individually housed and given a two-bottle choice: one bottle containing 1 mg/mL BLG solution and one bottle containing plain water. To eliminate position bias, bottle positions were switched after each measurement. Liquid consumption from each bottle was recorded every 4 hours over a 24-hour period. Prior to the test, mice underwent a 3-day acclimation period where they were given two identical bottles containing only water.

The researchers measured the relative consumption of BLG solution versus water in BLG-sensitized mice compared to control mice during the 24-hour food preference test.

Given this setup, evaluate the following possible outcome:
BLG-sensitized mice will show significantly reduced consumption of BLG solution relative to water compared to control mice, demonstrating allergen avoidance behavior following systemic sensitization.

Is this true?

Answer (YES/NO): NO